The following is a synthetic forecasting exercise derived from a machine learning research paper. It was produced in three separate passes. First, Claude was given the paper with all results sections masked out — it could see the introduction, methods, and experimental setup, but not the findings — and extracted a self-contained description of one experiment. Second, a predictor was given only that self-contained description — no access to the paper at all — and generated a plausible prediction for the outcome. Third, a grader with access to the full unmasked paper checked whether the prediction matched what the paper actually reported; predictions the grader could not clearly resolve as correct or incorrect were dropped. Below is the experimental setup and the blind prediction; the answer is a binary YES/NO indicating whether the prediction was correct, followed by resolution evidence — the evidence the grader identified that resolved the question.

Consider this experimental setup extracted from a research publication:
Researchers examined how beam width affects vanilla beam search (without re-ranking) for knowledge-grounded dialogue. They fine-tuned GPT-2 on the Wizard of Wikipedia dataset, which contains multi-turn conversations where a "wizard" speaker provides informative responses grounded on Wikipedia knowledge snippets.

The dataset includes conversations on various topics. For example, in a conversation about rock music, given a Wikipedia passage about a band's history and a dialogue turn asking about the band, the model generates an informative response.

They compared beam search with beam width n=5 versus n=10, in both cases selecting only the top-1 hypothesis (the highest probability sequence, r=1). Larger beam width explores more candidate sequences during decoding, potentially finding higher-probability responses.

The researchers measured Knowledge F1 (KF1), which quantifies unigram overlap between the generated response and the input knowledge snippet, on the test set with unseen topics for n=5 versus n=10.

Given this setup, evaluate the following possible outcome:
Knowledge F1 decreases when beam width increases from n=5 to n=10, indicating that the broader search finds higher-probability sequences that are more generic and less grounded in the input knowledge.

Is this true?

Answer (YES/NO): NO